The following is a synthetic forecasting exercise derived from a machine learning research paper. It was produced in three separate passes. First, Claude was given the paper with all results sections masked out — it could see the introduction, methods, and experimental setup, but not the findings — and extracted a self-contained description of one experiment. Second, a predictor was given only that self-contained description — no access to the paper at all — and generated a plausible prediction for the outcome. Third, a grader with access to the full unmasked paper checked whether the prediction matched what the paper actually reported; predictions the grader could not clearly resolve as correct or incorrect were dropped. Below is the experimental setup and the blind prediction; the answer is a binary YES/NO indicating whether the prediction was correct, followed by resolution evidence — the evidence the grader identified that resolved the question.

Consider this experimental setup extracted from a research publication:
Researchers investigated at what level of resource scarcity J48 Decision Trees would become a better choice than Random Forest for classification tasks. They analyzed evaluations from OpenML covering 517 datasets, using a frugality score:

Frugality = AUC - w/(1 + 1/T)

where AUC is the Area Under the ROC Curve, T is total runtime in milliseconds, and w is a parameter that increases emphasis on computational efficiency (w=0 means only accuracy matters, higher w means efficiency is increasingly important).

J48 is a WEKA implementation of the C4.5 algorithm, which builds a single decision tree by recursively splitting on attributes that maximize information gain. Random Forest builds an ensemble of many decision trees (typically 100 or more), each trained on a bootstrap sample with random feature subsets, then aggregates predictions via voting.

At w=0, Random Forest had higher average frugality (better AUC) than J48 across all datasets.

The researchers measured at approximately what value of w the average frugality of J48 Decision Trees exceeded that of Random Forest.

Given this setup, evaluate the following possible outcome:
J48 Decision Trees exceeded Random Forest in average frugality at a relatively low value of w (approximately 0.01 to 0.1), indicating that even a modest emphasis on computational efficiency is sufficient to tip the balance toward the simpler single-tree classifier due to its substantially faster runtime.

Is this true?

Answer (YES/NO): NO